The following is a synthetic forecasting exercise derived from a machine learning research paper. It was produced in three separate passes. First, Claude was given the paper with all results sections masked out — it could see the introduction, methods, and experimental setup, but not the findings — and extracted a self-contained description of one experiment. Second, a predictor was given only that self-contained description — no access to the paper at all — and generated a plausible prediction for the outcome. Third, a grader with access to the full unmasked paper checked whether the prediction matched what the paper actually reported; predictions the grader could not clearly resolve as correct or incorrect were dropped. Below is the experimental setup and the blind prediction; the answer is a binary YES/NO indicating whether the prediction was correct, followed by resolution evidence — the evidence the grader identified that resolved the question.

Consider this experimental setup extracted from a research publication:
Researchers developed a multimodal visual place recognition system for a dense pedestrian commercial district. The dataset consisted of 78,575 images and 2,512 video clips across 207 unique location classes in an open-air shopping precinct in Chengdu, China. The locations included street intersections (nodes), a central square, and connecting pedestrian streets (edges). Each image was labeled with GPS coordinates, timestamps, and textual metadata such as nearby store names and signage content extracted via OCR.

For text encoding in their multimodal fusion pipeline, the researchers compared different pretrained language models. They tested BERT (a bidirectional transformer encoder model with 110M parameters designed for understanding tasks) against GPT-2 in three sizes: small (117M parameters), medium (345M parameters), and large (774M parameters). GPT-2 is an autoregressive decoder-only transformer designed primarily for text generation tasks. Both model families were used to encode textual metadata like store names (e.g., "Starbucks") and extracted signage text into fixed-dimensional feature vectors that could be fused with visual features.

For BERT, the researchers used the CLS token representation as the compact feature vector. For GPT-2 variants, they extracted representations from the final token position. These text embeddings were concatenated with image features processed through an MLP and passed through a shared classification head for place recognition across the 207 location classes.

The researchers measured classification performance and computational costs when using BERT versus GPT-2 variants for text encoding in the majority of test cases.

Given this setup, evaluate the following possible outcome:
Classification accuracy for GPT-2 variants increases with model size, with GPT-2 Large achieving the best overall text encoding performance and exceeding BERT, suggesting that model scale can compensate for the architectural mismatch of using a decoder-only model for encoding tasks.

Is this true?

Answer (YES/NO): NO